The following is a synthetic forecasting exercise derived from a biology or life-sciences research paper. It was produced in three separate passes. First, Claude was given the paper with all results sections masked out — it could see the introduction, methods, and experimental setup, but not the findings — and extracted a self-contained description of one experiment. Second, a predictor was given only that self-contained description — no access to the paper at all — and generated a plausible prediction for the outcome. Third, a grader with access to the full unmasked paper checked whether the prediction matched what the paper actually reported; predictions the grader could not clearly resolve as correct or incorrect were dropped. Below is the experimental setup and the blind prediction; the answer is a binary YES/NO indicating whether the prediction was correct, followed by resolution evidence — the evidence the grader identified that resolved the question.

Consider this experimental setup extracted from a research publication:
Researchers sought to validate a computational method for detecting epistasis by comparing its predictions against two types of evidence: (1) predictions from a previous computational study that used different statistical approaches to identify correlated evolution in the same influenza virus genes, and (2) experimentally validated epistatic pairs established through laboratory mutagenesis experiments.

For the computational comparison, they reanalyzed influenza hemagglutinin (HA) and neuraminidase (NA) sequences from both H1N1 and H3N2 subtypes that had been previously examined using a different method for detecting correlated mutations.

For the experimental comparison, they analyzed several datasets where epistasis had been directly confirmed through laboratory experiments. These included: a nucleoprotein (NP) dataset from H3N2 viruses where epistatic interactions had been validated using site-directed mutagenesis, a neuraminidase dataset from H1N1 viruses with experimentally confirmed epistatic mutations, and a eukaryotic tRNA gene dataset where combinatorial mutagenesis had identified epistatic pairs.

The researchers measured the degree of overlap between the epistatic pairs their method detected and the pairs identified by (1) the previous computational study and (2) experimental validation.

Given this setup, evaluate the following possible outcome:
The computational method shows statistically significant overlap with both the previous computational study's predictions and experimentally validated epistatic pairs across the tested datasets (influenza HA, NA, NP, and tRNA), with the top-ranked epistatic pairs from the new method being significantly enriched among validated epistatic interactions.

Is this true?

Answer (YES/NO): NO